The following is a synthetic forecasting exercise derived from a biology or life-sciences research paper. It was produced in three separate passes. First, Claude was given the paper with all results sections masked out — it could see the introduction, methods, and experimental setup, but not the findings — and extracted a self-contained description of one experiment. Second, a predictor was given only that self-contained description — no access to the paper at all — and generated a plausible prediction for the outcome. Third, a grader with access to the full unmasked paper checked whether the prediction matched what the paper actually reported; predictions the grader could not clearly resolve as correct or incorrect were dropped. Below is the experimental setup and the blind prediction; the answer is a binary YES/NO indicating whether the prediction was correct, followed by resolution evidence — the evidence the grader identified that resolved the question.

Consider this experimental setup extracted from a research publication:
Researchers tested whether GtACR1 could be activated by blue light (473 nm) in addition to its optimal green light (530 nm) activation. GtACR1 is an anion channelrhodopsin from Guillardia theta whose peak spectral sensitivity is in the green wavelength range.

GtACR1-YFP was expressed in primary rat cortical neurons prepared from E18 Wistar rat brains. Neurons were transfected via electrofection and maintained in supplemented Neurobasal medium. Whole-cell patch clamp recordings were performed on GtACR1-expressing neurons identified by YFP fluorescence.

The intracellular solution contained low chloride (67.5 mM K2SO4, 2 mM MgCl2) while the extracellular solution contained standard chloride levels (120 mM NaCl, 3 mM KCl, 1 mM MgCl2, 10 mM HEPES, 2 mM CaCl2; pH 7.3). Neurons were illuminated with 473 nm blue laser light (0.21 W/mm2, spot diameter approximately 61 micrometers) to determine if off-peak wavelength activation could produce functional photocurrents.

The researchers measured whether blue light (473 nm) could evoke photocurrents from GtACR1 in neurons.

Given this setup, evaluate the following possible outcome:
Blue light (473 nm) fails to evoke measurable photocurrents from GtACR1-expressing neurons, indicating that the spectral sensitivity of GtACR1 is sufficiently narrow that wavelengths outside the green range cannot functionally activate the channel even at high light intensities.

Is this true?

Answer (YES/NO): NO